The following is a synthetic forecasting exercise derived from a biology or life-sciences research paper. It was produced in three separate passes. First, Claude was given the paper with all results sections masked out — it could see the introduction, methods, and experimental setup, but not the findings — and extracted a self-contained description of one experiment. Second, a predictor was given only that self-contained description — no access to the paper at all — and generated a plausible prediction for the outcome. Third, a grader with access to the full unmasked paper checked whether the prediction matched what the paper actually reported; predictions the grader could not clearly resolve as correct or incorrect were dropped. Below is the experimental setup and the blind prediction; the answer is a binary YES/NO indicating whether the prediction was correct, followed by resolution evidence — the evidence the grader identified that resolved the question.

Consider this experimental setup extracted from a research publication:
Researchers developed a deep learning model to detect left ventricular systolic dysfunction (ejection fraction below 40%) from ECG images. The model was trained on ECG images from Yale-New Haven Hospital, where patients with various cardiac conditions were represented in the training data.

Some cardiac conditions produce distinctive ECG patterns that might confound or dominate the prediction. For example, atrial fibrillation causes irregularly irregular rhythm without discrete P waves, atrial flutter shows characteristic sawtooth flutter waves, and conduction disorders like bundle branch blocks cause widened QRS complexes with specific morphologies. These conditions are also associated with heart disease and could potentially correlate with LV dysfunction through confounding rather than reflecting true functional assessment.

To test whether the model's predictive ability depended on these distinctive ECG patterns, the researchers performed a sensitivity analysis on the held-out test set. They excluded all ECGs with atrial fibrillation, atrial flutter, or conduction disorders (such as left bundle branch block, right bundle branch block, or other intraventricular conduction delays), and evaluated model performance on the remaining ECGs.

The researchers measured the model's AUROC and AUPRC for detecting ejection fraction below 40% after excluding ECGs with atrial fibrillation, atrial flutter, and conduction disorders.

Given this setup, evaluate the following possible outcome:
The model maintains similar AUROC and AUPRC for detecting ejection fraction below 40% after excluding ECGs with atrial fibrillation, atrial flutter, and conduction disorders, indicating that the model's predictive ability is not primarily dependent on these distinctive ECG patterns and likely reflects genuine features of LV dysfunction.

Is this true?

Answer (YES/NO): YES